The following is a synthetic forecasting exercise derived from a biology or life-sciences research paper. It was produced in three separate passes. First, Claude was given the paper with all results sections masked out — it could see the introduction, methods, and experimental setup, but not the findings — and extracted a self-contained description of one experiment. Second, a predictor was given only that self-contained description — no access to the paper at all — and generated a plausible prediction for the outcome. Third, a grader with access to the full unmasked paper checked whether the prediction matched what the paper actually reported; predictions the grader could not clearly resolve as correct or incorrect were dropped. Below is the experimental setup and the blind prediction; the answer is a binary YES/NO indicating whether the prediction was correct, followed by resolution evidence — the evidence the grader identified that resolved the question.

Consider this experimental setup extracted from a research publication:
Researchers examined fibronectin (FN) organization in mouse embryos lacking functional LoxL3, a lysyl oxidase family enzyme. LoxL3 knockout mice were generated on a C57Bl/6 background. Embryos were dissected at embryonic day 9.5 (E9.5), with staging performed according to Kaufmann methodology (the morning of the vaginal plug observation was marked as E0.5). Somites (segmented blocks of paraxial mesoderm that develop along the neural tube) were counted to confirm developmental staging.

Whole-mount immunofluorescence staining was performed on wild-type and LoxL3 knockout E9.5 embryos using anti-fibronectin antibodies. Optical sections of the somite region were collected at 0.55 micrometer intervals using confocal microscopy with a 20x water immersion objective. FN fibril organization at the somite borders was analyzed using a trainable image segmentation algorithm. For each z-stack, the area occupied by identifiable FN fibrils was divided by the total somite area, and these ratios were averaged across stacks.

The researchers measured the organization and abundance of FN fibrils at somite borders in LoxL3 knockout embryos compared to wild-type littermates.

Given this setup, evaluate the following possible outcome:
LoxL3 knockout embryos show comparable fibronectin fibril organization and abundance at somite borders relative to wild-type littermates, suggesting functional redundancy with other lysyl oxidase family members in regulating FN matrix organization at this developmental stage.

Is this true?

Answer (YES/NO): NO